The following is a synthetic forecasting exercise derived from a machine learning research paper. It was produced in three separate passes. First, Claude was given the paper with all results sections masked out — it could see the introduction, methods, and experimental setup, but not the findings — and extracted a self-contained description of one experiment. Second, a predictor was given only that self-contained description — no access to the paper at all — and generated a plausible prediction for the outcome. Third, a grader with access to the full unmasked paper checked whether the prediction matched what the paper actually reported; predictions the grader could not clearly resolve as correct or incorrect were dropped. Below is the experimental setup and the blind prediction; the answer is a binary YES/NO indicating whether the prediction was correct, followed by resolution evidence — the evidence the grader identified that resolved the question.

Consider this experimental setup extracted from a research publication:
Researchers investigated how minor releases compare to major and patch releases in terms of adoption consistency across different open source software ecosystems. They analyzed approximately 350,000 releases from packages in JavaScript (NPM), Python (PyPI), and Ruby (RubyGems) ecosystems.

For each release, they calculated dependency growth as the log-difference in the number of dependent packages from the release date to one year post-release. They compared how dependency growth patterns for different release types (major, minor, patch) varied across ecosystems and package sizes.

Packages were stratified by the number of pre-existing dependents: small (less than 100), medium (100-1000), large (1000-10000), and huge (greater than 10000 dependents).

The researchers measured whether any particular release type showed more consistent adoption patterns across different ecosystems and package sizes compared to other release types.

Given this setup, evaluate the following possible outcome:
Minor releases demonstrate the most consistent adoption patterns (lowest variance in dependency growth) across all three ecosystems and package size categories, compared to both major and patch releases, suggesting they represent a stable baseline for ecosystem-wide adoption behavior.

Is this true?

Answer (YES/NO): NO